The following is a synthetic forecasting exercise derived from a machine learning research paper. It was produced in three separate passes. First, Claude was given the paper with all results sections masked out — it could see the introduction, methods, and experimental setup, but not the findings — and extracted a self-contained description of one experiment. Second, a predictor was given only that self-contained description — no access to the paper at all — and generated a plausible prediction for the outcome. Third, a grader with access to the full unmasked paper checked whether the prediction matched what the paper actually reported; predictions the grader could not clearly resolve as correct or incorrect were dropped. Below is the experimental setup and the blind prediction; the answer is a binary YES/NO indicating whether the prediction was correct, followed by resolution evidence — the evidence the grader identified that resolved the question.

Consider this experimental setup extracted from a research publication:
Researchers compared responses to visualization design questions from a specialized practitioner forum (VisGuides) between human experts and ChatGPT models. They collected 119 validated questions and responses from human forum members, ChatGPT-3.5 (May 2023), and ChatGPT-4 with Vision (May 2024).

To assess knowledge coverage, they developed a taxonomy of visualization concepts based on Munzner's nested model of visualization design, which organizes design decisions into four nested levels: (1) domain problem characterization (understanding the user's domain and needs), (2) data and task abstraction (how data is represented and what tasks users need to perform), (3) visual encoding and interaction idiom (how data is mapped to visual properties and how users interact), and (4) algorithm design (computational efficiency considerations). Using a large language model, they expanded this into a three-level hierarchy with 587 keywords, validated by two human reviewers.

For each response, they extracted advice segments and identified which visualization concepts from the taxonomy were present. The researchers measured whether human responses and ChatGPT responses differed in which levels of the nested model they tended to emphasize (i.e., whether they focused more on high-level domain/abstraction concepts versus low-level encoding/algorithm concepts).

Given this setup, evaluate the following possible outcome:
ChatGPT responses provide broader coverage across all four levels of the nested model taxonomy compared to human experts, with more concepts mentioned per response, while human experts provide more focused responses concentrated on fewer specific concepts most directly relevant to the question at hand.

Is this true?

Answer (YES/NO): NO